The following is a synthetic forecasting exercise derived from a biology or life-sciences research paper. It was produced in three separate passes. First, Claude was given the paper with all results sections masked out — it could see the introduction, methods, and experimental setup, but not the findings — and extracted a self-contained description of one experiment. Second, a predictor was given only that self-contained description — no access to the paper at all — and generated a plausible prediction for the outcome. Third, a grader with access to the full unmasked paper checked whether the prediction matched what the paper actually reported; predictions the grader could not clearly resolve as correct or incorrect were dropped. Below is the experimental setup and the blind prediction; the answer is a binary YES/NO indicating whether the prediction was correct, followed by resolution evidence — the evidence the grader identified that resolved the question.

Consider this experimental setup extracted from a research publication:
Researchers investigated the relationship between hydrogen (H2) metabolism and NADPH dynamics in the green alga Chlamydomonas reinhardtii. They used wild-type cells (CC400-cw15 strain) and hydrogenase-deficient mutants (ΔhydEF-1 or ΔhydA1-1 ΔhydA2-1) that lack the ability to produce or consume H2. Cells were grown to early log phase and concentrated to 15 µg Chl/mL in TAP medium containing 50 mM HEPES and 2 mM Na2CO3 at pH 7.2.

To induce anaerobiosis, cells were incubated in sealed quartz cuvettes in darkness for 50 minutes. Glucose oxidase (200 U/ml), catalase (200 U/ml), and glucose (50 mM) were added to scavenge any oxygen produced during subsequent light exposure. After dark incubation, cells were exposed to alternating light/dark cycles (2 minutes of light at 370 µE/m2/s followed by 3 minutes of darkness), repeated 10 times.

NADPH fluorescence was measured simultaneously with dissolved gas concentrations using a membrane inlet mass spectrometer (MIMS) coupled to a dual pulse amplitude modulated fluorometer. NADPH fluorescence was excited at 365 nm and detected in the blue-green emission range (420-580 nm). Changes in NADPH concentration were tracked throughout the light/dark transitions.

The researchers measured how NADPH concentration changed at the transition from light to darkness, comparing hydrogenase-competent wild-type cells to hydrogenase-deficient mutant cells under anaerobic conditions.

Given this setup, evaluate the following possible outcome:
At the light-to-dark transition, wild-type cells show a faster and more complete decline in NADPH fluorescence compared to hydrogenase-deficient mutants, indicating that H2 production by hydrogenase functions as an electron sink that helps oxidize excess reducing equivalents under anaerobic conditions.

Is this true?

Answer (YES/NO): NO